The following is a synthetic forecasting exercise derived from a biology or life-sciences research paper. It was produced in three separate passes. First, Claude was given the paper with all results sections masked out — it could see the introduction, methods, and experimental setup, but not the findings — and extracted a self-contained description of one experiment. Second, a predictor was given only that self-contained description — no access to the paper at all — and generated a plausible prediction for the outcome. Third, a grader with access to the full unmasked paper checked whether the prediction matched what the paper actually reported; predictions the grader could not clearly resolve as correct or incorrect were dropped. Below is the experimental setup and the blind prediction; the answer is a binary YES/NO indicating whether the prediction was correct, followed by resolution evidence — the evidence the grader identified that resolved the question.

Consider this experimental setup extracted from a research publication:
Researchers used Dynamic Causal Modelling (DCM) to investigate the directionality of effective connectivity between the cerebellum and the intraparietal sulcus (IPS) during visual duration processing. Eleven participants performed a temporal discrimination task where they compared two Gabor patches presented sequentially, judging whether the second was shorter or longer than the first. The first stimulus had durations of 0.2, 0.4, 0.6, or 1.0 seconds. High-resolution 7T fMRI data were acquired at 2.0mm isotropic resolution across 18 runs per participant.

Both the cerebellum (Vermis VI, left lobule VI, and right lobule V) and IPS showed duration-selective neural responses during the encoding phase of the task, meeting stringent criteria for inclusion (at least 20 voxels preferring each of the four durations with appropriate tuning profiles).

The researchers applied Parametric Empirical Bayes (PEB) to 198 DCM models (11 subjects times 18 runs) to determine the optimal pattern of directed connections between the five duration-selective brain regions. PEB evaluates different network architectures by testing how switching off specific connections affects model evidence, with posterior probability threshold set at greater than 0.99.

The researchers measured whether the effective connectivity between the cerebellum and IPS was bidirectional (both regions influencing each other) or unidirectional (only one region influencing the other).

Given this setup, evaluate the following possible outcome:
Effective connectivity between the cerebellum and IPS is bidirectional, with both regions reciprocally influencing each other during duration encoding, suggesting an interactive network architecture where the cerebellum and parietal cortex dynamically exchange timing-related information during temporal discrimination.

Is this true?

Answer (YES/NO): NO